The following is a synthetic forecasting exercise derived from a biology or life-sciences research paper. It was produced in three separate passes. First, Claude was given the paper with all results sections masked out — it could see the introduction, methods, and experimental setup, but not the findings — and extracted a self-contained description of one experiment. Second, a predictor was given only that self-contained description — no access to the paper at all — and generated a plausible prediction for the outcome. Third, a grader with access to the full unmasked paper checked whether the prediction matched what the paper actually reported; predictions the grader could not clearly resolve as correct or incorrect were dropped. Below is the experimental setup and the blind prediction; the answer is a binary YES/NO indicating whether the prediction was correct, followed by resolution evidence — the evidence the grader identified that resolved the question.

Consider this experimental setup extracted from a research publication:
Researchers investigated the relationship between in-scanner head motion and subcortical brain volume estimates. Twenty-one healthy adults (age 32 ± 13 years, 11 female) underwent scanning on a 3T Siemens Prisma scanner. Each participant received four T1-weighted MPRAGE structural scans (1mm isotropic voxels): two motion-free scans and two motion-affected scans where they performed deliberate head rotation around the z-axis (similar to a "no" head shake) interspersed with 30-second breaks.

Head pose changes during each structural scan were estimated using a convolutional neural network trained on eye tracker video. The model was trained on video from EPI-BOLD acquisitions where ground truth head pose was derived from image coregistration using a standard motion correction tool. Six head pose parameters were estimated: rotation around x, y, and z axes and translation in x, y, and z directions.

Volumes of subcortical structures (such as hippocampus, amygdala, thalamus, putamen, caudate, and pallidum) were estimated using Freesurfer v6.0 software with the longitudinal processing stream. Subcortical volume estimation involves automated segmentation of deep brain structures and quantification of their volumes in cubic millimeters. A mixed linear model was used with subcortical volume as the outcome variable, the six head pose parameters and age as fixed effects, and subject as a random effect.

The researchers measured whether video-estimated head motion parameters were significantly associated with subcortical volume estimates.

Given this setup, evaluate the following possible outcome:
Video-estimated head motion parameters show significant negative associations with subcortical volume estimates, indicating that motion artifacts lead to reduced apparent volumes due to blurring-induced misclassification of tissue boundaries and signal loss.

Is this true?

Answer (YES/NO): YES